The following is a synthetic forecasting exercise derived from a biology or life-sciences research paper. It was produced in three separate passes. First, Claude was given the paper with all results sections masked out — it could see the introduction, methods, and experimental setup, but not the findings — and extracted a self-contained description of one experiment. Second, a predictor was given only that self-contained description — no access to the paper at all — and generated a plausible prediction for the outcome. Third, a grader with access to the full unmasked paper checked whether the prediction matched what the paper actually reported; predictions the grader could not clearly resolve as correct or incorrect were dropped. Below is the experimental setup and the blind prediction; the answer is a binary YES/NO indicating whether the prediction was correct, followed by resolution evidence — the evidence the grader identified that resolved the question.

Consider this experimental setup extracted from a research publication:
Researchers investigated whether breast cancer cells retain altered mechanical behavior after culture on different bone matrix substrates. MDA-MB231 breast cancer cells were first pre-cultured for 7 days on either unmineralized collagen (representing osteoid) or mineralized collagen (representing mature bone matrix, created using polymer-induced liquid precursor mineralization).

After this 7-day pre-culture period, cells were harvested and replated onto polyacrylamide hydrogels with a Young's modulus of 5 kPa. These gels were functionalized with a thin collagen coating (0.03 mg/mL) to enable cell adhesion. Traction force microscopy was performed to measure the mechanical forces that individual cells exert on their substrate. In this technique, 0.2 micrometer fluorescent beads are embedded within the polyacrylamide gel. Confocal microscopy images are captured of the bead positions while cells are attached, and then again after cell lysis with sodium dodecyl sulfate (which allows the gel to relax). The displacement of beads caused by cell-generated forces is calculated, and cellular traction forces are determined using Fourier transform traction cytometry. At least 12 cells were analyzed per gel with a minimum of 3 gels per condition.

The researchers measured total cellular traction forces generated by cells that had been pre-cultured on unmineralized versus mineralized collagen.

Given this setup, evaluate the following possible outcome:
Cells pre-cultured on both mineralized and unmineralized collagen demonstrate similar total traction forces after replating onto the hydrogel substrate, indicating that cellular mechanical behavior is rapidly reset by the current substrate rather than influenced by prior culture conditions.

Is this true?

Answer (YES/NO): NO